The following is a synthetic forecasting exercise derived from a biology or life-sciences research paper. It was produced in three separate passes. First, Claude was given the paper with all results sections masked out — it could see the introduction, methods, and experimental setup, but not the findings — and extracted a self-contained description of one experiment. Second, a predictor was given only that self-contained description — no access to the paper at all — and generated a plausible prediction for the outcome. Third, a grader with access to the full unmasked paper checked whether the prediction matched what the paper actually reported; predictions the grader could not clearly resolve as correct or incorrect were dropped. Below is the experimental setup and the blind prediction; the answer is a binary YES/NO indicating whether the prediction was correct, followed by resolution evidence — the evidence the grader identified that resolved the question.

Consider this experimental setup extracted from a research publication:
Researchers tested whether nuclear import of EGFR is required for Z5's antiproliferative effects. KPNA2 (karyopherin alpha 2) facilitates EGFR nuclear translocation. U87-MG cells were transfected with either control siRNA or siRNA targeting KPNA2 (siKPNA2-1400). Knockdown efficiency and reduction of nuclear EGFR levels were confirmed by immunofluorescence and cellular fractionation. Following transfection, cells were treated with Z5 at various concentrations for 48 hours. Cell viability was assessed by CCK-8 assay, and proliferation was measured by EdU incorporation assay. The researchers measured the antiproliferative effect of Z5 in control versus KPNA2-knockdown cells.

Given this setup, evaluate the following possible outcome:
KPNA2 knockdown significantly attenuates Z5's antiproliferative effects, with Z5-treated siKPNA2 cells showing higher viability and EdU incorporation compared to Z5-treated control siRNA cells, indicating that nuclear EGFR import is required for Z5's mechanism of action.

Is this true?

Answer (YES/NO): YES